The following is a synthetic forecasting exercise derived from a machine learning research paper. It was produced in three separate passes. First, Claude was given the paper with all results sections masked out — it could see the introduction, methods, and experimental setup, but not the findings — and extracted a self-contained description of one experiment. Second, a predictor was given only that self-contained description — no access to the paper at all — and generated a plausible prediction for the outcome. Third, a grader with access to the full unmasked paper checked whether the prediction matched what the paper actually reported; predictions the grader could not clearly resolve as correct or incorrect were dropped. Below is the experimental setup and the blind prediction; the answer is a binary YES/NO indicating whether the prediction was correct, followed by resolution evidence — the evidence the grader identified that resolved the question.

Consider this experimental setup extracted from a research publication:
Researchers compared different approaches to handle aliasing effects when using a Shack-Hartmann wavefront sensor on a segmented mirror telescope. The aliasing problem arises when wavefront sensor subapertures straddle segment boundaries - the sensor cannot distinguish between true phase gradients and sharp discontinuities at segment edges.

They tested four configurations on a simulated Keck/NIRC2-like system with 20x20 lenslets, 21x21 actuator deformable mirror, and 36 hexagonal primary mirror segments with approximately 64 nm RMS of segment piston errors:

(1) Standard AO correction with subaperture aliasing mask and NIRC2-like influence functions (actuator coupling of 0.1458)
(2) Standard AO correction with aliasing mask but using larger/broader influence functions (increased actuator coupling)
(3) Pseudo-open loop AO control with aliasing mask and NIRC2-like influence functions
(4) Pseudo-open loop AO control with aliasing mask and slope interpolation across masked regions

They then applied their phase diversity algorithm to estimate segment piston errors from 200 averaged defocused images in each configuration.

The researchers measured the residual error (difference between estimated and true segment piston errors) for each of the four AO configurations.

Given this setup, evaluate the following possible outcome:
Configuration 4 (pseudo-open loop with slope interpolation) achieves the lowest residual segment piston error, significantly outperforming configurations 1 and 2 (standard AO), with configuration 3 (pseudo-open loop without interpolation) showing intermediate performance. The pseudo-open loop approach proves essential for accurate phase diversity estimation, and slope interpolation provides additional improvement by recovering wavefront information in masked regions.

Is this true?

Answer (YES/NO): NO